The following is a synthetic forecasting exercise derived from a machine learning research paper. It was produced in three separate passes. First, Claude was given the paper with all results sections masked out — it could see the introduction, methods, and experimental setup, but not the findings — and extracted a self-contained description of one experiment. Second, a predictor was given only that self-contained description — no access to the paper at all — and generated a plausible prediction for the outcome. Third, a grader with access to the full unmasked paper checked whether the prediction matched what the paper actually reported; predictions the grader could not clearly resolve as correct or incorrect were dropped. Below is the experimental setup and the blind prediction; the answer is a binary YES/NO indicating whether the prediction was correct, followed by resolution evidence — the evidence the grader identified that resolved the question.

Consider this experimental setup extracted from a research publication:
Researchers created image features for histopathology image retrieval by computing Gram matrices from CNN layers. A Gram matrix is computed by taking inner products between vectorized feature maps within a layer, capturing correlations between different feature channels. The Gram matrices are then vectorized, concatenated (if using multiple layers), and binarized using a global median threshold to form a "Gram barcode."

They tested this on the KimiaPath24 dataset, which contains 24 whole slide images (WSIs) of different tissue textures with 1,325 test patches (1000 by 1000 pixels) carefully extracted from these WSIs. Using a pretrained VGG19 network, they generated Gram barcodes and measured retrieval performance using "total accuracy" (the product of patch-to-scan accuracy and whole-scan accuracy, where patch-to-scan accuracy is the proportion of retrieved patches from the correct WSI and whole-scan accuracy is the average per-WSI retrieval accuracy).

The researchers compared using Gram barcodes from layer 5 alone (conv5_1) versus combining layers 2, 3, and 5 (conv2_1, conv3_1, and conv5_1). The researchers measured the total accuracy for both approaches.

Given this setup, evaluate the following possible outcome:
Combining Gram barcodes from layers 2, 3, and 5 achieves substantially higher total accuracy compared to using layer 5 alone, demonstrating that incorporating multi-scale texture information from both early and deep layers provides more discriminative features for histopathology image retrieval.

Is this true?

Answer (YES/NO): NO